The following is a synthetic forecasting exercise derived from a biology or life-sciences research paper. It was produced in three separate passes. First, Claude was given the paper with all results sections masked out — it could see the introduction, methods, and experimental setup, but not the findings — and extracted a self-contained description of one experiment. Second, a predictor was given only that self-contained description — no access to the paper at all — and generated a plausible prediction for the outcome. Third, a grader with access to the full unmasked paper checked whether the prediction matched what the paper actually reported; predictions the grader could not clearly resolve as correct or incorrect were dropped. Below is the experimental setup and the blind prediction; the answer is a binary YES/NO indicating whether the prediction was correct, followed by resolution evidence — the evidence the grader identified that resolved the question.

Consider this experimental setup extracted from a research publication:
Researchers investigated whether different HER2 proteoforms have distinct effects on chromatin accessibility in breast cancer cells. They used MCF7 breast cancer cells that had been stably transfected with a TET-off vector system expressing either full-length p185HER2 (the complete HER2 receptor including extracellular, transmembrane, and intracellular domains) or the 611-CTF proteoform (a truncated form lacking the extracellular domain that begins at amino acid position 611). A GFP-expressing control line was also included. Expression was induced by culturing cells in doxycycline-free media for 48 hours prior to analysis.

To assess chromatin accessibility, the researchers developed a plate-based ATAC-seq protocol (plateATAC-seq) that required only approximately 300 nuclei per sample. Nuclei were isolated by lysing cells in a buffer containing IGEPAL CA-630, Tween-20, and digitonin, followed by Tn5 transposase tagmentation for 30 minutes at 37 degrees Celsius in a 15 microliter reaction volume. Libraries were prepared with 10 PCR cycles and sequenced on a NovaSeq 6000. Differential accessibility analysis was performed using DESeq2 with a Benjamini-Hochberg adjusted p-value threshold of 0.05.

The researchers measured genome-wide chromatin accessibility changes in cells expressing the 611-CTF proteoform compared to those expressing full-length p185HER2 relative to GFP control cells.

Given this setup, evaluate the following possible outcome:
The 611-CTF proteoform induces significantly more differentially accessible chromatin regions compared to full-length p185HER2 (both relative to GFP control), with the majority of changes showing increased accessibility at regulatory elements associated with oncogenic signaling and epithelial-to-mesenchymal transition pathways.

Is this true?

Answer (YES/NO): NO